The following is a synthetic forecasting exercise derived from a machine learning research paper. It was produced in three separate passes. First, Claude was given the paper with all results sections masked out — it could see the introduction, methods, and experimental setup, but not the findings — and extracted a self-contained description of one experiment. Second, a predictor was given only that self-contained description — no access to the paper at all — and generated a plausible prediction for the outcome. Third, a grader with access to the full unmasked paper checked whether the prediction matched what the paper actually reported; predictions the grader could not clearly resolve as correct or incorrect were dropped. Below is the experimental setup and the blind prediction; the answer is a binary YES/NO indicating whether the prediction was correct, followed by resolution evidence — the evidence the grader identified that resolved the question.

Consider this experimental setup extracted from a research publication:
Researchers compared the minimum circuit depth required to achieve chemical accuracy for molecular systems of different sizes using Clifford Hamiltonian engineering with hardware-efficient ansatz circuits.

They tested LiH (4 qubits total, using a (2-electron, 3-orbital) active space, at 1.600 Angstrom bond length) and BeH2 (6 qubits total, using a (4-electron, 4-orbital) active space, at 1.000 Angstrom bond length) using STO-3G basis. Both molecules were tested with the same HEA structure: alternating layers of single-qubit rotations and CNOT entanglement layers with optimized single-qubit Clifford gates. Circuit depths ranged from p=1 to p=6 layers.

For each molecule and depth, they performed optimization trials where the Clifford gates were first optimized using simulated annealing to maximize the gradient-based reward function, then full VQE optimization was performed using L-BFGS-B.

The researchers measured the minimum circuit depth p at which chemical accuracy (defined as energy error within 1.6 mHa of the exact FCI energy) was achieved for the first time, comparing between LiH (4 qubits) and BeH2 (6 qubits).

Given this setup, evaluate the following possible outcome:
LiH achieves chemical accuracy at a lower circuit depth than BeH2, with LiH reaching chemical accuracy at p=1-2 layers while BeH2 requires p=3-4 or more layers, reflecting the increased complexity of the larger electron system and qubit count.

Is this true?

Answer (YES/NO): NO